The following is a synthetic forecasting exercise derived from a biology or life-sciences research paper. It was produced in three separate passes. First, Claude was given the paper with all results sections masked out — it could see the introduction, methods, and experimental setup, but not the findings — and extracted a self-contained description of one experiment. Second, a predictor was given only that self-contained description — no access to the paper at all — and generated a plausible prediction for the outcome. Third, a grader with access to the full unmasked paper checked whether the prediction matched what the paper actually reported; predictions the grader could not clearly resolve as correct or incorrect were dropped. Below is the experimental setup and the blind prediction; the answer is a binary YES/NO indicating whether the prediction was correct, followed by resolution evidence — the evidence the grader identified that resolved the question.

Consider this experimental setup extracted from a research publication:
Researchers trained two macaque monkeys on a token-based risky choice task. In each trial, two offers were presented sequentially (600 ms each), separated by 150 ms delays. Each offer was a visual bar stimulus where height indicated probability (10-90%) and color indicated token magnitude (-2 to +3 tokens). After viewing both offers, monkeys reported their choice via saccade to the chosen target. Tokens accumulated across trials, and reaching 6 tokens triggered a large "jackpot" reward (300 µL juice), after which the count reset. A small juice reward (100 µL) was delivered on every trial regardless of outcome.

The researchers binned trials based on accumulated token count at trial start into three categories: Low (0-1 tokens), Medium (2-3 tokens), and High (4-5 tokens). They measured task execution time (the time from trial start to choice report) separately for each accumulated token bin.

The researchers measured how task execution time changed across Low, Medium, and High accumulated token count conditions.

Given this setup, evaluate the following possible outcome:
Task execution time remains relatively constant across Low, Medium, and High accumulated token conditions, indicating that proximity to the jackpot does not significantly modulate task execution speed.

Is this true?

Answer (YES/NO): NO